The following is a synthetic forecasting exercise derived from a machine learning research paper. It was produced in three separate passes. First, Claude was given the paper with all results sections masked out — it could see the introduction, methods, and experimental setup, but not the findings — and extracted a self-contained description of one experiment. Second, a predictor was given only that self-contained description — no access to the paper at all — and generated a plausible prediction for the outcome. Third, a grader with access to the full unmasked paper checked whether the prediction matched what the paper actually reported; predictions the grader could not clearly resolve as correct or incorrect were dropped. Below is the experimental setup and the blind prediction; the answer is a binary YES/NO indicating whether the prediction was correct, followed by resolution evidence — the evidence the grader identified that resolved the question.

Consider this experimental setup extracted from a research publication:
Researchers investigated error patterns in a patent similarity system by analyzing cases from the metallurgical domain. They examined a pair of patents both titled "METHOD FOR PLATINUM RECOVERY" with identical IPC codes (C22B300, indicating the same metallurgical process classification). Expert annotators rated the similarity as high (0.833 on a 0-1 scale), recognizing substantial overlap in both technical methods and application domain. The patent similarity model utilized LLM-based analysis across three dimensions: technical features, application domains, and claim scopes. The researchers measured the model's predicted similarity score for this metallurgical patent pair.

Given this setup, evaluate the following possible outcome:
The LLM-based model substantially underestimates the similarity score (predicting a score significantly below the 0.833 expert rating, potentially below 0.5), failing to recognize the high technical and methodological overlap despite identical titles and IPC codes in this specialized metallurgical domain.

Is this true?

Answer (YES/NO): YES